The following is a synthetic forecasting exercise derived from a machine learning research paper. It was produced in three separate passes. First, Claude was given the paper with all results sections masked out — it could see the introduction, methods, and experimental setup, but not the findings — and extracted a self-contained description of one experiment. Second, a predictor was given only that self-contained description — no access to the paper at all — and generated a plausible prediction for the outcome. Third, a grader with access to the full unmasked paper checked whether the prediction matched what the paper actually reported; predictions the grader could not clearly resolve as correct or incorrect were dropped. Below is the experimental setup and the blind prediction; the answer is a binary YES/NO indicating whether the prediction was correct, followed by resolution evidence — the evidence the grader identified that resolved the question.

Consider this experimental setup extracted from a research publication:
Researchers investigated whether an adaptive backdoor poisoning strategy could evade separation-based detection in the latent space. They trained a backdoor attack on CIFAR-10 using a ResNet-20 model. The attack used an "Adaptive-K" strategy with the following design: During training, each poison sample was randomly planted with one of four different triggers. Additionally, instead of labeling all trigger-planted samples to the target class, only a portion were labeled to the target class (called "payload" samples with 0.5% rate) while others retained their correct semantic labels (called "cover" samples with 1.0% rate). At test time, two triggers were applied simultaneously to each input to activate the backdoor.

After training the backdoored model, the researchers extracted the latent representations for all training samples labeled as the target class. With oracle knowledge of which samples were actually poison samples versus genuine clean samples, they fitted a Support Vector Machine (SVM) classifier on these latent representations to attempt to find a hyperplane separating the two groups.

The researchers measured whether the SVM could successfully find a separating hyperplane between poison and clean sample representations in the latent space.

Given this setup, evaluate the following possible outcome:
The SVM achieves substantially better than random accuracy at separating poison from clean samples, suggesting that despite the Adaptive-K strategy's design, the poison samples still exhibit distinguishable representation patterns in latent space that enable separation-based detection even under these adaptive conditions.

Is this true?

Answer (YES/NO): NO